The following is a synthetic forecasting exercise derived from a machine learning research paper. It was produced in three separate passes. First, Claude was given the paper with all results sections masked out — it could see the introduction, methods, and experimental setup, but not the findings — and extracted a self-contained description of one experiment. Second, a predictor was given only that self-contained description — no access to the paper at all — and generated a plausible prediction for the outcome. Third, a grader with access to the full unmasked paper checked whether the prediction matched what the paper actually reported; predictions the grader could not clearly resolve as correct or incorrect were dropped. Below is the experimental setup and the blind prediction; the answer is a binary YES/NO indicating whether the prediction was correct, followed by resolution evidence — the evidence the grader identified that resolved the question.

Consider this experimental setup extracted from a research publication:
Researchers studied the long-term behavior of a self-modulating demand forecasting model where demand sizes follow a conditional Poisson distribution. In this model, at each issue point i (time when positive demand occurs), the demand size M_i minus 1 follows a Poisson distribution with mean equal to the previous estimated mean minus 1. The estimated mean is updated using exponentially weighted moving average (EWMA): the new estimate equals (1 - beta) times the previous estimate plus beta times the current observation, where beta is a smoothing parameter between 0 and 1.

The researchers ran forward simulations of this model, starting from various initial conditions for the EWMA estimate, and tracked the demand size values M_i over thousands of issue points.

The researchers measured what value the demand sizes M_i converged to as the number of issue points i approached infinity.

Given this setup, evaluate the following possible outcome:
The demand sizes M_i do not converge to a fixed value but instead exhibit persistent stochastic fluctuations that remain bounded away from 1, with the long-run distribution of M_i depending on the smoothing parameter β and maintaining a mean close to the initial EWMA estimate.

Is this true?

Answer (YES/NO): NO